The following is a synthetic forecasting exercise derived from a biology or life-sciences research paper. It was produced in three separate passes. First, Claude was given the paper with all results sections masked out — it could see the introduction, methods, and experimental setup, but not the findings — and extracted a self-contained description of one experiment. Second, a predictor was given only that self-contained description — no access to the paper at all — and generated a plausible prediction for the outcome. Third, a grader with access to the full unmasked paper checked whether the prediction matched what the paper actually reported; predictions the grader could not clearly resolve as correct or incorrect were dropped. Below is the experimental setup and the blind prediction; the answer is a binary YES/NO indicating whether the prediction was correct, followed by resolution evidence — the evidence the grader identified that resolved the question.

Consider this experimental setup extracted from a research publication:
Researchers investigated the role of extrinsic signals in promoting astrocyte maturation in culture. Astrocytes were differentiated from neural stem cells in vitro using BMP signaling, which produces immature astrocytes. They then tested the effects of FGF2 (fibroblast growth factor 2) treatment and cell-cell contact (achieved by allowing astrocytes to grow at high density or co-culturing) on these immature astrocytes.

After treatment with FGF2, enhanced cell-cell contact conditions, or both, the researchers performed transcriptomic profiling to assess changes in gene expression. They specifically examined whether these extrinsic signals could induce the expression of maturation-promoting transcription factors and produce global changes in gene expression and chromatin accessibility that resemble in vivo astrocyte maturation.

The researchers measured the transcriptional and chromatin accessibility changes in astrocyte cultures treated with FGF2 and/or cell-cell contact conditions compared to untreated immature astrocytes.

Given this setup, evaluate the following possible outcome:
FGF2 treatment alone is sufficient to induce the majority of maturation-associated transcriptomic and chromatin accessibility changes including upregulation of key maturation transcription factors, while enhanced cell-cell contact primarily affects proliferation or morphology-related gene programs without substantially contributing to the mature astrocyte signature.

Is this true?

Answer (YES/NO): NO